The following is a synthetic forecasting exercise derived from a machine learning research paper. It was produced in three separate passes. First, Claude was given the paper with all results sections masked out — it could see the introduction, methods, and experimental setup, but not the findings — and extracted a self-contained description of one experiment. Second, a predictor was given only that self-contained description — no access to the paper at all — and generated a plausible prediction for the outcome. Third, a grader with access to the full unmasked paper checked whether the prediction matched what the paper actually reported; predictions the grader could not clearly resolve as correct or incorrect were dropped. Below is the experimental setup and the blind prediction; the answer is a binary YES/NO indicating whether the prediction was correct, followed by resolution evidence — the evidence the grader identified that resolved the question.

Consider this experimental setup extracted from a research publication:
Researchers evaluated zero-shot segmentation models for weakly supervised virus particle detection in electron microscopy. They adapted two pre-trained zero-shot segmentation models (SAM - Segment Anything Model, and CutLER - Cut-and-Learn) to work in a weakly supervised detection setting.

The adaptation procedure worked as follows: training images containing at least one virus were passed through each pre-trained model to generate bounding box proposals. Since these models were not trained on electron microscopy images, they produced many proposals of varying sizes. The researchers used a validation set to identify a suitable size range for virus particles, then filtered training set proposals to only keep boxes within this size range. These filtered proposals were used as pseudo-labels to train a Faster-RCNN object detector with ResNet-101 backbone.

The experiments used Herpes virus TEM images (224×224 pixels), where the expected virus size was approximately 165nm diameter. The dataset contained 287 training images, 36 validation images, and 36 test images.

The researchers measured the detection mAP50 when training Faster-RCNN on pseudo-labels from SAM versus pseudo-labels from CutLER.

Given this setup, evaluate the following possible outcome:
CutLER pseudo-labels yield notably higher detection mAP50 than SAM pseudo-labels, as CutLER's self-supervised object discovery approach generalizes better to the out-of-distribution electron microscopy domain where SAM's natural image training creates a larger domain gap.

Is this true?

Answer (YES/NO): YES